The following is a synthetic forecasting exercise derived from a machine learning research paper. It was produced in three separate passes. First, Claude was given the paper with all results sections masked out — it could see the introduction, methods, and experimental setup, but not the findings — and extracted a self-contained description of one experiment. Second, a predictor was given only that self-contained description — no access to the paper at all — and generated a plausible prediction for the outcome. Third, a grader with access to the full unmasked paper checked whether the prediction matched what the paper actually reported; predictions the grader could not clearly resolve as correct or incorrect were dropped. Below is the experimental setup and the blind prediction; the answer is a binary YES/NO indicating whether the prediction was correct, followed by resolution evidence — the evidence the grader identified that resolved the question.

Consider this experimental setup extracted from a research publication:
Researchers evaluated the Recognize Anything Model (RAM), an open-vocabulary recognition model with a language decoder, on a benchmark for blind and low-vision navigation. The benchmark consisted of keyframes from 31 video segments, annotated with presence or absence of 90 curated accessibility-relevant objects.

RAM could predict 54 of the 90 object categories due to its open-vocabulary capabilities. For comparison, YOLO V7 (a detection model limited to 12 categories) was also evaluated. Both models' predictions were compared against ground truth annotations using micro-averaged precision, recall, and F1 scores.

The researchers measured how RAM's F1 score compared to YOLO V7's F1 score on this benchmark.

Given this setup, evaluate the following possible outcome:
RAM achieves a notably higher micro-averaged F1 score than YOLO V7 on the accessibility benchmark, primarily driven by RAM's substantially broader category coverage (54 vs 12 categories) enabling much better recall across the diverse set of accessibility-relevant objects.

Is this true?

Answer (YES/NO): YES